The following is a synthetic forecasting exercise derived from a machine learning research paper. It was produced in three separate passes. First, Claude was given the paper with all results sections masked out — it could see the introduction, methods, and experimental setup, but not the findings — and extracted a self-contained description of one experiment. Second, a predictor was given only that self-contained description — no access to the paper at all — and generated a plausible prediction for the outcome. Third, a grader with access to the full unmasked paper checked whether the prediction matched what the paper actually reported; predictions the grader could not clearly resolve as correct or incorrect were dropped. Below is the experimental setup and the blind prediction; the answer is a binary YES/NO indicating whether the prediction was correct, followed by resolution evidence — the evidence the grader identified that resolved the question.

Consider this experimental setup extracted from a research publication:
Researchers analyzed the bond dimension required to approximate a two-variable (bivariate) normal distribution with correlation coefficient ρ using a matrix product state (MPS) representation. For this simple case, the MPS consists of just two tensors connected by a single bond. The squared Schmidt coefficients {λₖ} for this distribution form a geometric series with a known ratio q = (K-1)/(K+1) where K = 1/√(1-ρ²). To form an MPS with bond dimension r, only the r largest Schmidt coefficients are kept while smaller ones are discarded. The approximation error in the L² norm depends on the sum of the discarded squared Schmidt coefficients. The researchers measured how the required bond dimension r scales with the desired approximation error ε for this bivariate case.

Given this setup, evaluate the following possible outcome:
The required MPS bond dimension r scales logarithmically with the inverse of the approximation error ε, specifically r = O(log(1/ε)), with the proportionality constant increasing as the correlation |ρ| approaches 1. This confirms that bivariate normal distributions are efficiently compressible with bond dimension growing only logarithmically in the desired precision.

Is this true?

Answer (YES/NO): YES